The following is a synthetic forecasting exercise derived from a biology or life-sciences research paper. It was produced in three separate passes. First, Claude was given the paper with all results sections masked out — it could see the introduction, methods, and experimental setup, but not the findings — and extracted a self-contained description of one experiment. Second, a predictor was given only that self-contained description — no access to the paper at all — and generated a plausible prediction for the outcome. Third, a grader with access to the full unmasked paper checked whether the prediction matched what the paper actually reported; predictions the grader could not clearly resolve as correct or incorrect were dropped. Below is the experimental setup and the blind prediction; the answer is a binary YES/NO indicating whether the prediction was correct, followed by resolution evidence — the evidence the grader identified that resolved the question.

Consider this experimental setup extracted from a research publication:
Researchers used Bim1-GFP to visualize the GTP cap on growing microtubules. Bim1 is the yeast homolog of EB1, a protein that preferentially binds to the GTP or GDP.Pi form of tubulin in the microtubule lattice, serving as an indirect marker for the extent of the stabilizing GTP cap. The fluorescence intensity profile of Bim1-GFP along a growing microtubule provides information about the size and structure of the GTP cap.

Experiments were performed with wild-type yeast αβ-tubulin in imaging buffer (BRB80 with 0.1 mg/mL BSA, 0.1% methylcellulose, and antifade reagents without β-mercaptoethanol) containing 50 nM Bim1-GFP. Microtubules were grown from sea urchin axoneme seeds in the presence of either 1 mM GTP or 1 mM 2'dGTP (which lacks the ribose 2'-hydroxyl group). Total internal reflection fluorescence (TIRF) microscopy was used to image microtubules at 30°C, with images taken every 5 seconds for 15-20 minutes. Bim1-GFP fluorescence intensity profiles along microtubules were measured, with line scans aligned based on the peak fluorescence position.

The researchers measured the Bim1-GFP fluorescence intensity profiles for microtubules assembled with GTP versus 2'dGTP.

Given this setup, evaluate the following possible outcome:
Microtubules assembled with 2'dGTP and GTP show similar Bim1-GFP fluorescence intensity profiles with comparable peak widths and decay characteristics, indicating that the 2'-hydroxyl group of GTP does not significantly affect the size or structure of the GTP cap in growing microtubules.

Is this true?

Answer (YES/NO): NO